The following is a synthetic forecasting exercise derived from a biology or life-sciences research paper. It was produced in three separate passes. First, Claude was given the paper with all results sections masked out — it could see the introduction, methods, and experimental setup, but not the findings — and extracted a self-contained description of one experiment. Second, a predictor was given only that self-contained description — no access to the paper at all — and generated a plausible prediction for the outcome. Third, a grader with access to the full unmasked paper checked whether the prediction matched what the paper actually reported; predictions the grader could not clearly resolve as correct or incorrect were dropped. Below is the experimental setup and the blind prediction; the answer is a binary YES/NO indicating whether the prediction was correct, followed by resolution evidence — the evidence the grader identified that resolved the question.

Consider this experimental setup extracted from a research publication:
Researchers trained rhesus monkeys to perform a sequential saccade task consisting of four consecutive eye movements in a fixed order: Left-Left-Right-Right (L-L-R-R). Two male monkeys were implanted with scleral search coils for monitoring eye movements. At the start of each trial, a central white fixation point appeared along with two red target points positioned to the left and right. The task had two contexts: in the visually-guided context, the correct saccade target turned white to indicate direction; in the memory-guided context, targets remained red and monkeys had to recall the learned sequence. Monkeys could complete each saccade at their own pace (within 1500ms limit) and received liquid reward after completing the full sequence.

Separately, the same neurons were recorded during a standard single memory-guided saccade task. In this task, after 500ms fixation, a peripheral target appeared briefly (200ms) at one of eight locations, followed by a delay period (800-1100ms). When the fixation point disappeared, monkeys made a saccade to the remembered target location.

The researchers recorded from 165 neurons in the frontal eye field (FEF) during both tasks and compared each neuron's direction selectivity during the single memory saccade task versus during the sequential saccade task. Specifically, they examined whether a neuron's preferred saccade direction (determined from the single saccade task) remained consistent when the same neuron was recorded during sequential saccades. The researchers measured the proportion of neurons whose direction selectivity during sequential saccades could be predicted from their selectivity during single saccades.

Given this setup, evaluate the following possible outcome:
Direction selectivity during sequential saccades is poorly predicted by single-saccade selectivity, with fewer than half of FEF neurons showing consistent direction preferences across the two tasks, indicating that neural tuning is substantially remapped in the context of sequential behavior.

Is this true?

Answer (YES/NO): YES